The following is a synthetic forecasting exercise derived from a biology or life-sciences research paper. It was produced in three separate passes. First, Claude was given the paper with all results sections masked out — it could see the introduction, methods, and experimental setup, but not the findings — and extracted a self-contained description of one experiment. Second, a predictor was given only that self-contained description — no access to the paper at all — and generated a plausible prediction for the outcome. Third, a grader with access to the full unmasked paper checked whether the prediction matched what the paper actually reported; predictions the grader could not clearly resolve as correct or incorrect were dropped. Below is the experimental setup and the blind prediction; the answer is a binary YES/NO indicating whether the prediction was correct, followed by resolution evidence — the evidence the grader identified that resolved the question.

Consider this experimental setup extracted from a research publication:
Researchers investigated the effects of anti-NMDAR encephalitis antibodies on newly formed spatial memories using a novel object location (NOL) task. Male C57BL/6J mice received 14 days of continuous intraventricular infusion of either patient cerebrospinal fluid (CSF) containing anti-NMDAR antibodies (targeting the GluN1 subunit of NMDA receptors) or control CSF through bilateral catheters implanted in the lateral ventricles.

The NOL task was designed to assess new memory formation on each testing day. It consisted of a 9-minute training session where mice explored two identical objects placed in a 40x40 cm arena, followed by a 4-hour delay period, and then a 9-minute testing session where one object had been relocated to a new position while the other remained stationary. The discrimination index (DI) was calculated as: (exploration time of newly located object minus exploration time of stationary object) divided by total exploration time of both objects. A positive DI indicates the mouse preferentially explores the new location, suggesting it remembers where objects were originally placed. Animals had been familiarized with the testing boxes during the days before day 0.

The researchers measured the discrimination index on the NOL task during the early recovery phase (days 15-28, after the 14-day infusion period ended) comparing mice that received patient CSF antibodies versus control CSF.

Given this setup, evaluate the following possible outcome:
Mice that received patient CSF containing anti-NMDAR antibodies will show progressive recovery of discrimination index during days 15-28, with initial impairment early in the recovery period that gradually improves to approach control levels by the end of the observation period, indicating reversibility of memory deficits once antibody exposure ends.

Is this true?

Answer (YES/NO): NO